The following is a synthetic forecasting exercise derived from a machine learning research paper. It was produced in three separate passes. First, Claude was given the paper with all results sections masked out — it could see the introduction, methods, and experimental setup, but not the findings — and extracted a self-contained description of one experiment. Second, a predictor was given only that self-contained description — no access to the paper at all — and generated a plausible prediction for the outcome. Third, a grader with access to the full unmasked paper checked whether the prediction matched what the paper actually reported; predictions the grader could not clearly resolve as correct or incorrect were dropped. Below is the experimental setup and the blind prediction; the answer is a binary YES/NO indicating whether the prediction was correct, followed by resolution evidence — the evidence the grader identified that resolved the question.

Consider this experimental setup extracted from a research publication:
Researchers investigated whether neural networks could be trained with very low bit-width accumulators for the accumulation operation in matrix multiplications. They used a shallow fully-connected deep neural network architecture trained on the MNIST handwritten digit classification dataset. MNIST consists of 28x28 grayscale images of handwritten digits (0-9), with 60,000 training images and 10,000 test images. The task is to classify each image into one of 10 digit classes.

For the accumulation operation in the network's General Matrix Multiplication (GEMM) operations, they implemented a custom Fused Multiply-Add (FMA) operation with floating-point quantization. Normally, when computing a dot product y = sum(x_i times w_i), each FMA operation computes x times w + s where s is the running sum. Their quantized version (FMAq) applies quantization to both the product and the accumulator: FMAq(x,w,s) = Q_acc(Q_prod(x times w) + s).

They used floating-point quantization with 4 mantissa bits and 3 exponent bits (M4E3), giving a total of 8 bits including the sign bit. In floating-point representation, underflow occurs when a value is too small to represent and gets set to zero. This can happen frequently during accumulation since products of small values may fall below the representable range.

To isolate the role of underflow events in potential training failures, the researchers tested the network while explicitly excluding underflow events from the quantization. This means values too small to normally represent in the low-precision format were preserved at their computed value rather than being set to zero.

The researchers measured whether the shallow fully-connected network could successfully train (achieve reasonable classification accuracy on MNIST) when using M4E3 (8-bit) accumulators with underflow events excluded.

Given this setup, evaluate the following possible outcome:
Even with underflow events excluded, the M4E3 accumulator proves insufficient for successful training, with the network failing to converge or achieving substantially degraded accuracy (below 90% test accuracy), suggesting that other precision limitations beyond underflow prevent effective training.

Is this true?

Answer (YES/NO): YES